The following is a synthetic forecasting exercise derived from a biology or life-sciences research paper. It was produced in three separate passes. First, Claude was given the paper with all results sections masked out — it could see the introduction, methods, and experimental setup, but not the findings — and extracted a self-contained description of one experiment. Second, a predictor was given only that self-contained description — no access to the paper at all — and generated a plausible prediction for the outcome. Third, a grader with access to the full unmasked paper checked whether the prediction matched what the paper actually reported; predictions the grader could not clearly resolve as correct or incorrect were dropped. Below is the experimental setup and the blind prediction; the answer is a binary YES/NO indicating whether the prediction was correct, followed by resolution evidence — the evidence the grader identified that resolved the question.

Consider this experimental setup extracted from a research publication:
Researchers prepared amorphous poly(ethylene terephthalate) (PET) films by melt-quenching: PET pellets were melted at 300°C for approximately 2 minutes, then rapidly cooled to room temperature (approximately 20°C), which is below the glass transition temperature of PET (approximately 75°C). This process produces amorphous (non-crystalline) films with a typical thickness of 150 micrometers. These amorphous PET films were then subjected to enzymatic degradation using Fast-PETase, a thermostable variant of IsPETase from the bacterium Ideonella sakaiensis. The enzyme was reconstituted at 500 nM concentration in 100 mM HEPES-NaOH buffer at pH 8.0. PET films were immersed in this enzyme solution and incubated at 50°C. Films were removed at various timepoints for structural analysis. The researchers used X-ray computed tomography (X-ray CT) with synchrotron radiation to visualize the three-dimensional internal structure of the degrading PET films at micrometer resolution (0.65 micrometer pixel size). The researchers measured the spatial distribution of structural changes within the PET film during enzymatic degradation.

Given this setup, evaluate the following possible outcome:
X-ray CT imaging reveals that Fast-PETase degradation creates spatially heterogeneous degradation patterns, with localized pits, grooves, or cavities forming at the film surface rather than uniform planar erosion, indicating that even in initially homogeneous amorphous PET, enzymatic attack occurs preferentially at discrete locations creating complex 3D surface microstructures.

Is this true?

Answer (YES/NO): YES